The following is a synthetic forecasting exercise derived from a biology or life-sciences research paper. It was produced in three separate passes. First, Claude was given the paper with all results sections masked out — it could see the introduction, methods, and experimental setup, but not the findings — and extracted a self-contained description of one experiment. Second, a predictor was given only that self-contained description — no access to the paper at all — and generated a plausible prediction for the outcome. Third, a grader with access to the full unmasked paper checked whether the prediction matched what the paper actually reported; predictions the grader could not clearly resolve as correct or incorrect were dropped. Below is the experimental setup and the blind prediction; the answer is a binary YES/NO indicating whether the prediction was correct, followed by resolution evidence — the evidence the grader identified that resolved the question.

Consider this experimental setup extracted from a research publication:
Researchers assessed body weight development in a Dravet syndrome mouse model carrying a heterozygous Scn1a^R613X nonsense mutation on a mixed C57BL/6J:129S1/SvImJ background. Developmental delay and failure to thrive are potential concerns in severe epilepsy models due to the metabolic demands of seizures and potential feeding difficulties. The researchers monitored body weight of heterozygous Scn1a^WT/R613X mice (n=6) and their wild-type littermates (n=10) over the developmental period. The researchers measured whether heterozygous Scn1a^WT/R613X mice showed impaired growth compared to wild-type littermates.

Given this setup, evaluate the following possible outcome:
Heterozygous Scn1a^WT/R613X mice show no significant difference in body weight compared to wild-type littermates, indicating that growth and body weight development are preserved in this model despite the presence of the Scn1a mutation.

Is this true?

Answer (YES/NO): YES